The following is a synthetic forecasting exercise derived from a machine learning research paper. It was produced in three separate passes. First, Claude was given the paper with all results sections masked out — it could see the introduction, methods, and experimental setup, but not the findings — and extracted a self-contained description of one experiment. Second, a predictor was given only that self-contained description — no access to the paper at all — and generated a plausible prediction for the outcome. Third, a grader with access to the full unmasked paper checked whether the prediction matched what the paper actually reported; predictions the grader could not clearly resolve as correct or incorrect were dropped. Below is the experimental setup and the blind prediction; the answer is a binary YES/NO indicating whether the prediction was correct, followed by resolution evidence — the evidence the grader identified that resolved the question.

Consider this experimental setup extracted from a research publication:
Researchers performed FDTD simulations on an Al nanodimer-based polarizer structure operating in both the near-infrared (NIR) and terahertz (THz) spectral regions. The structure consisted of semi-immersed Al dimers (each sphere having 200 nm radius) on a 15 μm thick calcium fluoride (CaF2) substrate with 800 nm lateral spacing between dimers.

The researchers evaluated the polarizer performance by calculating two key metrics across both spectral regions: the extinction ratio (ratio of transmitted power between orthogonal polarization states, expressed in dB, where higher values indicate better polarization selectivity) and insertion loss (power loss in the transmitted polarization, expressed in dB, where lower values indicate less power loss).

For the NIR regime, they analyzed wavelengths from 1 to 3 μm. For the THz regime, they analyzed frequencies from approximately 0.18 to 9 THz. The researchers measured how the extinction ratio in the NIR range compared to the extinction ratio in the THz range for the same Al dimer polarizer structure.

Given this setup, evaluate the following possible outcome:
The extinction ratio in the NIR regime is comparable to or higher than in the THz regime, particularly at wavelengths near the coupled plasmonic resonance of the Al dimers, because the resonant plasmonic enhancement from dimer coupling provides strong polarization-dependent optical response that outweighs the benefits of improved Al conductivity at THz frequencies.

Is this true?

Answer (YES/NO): NO